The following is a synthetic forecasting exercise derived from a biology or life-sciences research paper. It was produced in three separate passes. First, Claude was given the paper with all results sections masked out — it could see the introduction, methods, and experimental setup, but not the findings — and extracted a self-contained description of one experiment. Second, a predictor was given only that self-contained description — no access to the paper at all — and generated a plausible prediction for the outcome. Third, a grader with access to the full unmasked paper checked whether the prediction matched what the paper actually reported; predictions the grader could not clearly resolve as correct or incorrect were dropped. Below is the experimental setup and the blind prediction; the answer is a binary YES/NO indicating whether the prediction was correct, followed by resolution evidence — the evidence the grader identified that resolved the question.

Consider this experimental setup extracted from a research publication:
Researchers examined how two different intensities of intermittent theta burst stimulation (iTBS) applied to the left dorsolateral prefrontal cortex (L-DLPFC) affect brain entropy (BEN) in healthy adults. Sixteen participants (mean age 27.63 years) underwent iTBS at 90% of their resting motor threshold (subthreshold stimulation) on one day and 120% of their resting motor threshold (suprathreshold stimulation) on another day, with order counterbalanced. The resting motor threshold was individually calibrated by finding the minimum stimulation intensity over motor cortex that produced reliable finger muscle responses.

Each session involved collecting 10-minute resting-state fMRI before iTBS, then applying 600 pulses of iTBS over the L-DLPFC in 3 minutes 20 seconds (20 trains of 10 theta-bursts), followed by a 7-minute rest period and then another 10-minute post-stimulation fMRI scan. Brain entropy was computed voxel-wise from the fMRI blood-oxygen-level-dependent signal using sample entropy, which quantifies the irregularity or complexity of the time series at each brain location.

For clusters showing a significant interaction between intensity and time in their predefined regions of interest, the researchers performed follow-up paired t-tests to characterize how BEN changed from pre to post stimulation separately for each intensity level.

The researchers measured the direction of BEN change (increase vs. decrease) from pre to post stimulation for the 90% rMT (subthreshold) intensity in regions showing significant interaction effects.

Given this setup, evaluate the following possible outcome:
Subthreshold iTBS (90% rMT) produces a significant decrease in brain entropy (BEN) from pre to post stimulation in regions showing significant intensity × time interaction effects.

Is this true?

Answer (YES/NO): YES